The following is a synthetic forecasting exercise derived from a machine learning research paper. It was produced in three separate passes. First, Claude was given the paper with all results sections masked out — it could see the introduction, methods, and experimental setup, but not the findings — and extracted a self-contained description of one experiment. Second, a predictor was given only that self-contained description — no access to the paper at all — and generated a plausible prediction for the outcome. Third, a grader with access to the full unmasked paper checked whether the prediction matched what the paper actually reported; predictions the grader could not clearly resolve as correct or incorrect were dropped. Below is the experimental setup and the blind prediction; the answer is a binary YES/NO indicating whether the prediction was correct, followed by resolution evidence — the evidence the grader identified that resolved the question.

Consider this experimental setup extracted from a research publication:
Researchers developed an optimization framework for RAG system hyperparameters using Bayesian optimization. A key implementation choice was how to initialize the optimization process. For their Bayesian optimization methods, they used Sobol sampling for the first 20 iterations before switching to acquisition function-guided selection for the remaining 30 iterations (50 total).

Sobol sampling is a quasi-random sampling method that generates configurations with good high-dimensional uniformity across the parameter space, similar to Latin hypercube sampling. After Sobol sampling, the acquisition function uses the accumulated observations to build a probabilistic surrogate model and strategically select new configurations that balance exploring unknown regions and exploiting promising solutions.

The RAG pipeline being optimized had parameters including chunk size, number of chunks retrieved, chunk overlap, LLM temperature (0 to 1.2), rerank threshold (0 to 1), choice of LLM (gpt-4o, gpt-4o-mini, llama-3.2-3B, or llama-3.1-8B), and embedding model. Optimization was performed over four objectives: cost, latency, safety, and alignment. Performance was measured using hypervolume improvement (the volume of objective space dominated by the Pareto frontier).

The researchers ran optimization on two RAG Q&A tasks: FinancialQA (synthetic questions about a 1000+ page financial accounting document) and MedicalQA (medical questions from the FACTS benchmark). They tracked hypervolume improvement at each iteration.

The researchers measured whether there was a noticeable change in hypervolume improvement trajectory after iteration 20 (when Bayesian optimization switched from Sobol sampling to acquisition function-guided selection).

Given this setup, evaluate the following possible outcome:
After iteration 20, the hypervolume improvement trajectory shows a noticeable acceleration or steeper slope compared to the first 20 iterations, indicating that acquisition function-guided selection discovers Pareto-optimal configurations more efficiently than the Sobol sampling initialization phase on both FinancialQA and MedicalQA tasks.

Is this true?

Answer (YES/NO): YES